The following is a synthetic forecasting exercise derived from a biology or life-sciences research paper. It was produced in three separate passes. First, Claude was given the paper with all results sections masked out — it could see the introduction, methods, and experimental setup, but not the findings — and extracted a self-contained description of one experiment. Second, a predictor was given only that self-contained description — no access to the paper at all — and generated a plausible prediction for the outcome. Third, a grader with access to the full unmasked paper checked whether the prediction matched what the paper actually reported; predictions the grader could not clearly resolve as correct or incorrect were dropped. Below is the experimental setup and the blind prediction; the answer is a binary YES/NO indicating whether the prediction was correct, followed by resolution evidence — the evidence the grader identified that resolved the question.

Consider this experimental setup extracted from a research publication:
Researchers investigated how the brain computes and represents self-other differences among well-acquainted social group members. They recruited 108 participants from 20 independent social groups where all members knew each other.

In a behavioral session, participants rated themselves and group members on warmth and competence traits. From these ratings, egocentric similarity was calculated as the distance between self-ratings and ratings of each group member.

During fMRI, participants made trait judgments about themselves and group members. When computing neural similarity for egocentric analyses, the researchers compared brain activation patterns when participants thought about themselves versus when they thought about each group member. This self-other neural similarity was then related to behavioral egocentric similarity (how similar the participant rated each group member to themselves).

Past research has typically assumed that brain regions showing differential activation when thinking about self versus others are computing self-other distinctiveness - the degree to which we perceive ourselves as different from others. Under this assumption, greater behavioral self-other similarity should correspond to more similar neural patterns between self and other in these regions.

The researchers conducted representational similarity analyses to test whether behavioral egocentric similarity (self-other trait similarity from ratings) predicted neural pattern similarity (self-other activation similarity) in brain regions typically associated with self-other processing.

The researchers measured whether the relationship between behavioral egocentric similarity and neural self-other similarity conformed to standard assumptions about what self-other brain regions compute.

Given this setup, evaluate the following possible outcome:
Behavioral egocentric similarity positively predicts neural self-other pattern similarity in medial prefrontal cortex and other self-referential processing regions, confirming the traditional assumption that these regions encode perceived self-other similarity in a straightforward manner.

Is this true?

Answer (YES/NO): NO